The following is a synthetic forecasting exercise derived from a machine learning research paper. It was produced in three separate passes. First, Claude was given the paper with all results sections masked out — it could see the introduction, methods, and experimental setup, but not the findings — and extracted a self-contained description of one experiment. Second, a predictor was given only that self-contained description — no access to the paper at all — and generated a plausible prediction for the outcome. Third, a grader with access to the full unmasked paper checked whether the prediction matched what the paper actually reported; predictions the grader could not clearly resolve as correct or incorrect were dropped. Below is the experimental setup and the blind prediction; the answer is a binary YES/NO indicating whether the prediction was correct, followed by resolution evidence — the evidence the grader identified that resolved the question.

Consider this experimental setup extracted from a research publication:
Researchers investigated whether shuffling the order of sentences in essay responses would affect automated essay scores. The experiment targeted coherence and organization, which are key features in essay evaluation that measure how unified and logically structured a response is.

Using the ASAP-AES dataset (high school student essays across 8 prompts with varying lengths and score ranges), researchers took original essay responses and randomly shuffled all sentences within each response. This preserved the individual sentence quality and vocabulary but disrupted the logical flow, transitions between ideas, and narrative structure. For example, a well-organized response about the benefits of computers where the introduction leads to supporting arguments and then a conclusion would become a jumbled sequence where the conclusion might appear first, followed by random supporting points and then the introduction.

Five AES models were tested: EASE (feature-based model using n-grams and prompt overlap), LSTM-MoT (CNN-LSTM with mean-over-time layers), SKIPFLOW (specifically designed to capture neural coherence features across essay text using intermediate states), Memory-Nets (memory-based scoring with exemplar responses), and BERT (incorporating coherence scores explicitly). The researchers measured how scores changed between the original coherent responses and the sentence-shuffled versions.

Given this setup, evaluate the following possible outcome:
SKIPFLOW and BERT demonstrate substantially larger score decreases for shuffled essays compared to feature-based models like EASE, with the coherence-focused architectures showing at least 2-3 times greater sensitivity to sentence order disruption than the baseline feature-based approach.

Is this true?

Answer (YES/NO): NO